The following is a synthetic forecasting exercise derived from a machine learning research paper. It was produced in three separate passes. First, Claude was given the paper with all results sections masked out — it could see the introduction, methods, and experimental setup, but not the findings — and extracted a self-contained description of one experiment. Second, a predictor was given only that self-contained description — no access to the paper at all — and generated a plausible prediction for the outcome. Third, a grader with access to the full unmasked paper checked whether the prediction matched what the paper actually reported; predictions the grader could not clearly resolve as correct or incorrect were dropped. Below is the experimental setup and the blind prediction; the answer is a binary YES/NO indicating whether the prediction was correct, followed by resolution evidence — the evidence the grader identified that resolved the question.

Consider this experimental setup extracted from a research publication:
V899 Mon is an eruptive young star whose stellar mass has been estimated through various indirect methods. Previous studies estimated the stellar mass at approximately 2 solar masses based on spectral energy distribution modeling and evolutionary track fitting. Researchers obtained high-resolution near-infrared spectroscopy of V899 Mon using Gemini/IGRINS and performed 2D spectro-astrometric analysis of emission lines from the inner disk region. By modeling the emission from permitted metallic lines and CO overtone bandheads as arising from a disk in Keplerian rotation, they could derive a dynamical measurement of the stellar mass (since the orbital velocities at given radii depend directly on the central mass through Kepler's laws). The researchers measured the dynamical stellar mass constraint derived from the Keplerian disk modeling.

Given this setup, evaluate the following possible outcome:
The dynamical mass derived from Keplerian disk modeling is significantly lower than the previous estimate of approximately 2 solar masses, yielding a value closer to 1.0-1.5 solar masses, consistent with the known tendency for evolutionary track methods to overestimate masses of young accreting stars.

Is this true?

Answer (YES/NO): NO